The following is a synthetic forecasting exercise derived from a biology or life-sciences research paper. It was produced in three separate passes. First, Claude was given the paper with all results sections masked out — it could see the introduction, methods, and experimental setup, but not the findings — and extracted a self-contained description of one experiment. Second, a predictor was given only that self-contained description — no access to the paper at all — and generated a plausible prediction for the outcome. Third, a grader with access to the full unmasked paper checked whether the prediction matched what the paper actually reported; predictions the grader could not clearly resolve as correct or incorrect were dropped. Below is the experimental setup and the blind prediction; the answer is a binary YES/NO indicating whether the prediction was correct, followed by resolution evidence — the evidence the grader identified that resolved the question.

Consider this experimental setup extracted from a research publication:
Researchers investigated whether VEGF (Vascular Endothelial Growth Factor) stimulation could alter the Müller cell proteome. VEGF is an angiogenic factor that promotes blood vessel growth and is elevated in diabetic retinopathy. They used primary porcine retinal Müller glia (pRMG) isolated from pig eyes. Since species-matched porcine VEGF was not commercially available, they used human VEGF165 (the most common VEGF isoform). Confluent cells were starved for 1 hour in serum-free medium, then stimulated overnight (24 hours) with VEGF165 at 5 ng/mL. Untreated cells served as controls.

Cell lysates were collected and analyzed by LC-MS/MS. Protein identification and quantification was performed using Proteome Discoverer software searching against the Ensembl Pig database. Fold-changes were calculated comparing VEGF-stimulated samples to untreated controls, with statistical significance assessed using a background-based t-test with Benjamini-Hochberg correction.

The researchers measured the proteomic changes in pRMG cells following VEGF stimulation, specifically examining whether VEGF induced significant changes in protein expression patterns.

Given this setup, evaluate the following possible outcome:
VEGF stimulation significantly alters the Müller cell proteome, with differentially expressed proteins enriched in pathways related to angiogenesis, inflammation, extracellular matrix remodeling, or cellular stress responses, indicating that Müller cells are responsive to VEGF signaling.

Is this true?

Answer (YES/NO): YES